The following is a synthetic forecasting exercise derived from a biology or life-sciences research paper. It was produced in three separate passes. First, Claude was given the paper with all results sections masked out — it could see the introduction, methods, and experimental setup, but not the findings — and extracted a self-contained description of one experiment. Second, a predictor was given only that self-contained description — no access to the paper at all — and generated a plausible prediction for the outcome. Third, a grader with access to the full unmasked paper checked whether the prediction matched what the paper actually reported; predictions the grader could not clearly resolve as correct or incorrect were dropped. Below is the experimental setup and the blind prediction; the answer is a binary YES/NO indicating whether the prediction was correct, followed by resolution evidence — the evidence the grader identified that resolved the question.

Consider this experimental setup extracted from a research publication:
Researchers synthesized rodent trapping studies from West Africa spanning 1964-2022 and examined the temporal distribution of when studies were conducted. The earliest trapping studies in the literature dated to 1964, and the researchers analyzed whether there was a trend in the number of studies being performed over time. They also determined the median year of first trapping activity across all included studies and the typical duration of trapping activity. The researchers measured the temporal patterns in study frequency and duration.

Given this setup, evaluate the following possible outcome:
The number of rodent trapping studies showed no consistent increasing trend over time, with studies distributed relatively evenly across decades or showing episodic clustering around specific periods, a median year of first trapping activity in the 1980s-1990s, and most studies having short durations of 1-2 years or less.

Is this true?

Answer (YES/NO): NO